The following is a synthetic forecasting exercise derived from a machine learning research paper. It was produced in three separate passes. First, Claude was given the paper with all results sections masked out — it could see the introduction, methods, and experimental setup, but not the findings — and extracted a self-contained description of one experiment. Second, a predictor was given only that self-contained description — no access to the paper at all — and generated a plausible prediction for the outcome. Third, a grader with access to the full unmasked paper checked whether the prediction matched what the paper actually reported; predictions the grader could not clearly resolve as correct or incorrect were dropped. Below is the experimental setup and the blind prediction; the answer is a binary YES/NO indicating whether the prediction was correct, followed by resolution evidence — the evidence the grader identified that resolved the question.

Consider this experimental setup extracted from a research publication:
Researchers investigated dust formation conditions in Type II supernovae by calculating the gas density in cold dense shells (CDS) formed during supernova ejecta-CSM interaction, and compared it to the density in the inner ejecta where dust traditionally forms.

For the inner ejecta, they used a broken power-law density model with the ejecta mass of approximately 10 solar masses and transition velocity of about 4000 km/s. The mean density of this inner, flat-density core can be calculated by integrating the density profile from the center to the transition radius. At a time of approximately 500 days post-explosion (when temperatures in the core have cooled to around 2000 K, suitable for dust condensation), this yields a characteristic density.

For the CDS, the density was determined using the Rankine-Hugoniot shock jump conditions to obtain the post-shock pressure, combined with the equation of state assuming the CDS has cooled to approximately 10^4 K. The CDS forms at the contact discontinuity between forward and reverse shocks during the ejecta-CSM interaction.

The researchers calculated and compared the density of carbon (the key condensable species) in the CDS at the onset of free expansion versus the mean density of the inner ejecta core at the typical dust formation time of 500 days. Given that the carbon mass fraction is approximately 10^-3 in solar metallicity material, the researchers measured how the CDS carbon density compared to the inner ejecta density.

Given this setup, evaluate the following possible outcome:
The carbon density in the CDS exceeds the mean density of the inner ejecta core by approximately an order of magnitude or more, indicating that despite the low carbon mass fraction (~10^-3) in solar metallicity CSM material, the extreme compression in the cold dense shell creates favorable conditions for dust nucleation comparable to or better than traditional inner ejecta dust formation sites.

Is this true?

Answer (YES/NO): NO